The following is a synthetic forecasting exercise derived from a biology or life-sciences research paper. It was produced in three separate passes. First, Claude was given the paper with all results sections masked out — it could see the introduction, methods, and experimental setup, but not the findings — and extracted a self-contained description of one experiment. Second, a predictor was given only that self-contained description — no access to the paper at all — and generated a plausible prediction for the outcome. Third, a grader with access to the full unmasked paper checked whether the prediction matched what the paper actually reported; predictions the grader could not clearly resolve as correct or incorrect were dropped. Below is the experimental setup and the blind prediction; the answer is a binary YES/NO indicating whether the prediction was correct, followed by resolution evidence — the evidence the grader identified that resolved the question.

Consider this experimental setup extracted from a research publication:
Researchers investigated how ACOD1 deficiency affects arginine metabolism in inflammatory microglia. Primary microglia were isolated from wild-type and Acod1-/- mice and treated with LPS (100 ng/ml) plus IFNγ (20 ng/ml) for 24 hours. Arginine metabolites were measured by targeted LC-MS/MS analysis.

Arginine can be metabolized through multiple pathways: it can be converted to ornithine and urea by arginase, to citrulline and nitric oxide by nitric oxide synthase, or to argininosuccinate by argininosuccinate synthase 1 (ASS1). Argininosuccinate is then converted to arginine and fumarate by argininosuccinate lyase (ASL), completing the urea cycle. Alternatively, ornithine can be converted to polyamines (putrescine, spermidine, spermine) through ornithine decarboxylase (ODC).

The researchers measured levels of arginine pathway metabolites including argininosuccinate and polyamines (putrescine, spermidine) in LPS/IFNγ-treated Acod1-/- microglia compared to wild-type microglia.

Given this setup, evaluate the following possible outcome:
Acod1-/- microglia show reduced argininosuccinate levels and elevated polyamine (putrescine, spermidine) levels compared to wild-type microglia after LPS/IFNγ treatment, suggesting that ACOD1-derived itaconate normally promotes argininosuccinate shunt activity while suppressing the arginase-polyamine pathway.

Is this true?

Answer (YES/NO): NO